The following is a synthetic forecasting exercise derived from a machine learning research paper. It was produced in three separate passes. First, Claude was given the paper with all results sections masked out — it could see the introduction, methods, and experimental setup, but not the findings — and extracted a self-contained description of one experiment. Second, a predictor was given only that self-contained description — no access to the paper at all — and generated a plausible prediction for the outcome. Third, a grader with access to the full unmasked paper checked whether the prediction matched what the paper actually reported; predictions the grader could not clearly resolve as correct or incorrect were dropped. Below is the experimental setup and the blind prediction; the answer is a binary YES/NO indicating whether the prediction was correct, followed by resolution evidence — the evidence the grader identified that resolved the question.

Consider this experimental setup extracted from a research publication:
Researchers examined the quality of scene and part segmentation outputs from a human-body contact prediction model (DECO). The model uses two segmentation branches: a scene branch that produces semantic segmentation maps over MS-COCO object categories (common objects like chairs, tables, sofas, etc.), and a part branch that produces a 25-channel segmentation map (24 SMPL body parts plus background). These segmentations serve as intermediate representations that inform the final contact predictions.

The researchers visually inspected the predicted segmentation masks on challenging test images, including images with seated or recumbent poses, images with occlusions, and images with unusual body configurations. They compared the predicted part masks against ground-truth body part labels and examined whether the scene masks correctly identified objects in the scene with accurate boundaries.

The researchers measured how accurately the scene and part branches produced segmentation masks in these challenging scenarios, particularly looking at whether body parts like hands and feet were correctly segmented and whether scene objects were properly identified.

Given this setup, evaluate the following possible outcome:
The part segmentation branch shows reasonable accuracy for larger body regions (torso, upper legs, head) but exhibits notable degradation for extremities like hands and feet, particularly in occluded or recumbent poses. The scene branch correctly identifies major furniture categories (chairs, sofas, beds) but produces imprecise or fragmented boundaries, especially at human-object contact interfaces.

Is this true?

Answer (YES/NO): NO